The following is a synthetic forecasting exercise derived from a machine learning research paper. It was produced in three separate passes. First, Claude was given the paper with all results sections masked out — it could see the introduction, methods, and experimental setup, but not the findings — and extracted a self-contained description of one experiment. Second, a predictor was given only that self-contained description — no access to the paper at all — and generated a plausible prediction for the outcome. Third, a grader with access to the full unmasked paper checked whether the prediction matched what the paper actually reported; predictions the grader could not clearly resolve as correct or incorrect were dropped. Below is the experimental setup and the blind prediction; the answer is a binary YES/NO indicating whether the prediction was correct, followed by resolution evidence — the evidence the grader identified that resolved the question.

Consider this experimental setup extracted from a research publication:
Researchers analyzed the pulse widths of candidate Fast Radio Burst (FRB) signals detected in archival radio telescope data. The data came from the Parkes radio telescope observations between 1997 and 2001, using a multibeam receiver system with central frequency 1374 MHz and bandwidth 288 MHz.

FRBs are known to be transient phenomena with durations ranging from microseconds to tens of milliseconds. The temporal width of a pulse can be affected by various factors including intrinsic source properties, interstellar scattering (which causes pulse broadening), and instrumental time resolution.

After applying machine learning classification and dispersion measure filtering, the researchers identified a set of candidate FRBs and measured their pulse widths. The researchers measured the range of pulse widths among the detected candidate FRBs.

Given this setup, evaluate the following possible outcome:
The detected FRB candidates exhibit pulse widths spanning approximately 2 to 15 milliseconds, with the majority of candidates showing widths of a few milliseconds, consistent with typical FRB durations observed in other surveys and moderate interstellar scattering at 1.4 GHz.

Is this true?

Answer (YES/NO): NO